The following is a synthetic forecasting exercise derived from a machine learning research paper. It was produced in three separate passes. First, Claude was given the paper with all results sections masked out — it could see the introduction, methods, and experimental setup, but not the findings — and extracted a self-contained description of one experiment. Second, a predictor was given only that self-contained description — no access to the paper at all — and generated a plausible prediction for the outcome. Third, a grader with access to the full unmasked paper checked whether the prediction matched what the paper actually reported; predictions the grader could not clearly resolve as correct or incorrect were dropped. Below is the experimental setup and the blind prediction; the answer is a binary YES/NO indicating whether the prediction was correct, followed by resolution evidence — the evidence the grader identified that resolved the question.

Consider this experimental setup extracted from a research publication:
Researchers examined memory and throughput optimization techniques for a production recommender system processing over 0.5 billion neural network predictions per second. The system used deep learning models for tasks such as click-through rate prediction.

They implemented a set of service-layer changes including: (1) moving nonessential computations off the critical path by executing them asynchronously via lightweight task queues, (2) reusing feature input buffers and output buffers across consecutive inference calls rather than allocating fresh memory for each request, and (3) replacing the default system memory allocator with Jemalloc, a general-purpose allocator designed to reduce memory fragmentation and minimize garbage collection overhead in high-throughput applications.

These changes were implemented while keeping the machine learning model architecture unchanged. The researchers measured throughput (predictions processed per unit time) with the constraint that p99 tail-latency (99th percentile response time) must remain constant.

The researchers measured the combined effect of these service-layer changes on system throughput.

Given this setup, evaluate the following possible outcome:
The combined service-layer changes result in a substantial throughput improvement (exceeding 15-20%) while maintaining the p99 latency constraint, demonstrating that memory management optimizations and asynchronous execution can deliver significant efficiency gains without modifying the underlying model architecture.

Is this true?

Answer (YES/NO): YES